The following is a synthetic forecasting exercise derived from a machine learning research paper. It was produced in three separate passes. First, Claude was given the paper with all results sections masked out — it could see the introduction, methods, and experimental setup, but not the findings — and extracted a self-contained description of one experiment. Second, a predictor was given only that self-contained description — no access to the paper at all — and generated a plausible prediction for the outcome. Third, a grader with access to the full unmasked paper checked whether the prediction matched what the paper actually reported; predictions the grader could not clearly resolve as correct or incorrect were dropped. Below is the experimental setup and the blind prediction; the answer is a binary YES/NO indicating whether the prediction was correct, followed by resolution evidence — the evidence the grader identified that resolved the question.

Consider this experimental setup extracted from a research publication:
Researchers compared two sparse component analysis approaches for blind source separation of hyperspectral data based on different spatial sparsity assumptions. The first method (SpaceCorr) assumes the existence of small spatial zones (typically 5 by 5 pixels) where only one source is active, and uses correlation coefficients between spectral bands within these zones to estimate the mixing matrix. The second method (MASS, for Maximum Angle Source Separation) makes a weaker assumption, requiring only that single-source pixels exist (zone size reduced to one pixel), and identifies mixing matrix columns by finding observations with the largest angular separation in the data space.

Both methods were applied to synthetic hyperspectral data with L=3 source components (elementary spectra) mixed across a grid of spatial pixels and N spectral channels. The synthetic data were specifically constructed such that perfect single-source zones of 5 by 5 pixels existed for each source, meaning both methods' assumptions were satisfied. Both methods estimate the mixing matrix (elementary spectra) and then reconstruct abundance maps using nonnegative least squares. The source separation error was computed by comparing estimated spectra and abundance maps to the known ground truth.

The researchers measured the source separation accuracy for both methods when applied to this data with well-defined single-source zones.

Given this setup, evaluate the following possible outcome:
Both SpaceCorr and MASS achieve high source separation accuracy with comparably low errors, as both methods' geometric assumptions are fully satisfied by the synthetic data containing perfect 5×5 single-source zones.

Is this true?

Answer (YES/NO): YES